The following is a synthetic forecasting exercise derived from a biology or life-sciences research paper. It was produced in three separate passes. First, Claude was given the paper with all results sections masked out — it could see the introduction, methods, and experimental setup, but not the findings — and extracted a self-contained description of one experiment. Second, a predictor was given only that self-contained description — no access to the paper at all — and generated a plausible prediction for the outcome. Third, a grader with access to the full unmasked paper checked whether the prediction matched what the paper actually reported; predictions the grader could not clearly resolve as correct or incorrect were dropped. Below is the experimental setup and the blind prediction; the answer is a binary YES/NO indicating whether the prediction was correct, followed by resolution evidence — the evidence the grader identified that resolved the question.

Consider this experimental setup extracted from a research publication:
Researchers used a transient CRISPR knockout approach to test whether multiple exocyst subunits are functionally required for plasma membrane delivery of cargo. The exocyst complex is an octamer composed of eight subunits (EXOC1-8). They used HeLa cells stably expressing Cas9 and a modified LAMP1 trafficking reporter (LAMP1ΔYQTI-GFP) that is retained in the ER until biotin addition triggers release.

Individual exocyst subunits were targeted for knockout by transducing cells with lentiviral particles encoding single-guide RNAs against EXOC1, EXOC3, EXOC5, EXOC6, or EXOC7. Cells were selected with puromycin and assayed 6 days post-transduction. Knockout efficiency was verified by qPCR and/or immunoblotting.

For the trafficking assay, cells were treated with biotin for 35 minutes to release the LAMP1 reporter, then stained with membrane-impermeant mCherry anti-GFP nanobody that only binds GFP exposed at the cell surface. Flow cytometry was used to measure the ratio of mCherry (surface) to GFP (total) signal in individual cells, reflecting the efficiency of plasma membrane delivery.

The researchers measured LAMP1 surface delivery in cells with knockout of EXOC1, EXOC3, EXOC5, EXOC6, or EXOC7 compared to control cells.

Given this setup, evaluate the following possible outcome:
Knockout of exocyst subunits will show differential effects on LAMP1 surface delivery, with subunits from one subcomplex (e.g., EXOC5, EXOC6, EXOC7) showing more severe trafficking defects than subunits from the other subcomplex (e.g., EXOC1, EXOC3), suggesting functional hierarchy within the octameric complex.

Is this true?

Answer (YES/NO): NO